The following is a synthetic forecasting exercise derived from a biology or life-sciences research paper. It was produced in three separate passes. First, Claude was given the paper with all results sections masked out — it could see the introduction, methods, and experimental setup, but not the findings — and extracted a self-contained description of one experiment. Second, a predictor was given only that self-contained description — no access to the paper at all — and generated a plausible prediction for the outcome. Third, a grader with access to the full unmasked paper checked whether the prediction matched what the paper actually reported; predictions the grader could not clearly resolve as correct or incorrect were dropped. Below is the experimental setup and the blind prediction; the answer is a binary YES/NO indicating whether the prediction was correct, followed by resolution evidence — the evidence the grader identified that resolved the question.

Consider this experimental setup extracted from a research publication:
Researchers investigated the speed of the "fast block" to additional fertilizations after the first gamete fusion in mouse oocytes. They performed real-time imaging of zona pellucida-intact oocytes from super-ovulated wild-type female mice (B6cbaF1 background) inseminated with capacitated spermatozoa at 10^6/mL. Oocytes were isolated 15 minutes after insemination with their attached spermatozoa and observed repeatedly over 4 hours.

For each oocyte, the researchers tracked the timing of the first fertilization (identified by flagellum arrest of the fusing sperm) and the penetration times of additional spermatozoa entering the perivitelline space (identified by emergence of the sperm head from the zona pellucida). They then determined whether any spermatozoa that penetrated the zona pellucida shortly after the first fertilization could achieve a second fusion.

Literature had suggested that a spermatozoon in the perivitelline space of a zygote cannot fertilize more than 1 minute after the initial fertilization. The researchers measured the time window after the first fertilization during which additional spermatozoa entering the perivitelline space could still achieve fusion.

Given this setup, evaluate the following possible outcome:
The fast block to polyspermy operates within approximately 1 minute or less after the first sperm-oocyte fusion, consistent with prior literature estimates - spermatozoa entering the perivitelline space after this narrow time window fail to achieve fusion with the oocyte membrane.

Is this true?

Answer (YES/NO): NO